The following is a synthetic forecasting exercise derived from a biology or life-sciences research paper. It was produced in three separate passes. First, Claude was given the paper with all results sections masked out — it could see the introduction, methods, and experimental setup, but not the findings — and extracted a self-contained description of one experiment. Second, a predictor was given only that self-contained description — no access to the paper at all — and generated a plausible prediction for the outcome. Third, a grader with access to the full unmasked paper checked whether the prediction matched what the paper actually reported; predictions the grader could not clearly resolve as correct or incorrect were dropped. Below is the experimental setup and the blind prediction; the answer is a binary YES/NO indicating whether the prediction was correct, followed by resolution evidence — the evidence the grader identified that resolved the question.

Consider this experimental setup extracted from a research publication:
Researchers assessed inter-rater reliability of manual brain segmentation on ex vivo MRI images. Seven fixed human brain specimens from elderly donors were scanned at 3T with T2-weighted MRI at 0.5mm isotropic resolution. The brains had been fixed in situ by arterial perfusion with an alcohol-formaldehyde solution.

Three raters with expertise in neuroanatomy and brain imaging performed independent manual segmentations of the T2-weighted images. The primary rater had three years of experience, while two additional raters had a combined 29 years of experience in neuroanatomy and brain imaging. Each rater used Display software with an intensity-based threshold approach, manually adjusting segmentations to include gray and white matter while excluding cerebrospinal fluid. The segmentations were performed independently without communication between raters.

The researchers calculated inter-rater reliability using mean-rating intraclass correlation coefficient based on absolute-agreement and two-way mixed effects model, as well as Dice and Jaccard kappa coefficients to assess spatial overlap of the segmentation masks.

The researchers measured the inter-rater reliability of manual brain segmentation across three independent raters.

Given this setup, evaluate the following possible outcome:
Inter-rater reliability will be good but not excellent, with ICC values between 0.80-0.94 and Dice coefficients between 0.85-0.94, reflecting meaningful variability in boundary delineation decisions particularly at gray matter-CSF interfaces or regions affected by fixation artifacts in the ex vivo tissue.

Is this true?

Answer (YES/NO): NO